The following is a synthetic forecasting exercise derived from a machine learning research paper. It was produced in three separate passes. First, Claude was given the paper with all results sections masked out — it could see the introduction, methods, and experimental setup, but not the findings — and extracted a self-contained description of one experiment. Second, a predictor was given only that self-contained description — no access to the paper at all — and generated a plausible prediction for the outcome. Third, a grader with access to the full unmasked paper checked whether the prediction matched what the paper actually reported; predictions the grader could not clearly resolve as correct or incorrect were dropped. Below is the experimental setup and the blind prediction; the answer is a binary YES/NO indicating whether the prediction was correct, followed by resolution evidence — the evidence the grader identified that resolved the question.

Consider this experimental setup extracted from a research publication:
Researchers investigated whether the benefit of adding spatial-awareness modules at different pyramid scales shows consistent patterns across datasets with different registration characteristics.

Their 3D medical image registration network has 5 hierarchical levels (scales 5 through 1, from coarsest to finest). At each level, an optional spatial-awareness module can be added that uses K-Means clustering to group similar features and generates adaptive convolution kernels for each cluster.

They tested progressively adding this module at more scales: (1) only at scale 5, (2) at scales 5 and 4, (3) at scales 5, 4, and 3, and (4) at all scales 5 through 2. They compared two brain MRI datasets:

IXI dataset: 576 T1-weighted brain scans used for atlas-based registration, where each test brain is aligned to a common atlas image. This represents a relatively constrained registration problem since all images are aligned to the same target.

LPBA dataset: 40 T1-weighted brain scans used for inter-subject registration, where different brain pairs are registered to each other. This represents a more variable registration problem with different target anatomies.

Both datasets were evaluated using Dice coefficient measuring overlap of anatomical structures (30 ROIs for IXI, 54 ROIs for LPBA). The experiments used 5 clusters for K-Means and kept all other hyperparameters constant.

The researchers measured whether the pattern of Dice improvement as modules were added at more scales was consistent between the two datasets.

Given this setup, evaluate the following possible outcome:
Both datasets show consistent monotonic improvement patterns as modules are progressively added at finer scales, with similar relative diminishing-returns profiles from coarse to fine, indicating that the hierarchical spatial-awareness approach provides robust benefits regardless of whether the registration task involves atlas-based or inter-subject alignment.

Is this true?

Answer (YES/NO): NO